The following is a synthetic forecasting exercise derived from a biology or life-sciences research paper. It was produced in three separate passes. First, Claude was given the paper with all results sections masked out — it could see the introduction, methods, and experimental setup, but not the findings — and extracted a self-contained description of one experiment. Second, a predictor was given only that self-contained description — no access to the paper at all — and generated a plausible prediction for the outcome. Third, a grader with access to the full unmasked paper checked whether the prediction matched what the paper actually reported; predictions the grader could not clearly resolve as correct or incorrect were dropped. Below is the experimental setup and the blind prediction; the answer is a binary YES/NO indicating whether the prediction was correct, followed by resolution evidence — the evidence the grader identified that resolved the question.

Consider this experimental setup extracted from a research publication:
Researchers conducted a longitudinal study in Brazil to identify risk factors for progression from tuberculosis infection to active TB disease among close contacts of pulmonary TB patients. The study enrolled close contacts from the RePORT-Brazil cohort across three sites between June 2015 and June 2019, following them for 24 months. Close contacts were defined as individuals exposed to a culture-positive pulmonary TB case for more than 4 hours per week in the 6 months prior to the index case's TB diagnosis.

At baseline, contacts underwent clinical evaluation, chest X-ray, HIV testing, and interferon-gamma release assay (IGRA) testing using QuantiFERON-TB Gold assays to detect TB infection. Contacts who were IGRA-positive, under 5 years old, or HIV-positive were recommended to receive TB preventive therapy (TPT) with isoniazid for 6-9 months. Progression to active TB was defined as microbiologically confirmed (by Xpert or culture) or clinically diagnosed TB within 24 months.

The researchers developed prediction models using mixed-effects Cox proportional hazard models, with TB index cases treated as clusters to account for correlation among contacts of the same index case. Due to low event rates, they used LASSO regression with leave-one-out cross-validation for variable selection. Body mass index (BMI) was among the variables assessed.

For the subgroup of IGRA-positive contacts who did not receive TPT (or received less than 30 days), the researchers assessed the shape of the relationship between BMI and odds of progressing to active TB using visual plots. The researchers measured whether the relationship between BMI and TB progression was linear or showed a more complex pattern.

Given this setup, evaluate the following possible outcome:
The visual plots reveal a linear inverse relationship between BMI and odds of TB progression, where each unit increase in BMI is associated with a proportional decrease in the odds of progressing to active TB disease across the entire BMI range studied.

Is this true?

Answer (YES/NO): NO